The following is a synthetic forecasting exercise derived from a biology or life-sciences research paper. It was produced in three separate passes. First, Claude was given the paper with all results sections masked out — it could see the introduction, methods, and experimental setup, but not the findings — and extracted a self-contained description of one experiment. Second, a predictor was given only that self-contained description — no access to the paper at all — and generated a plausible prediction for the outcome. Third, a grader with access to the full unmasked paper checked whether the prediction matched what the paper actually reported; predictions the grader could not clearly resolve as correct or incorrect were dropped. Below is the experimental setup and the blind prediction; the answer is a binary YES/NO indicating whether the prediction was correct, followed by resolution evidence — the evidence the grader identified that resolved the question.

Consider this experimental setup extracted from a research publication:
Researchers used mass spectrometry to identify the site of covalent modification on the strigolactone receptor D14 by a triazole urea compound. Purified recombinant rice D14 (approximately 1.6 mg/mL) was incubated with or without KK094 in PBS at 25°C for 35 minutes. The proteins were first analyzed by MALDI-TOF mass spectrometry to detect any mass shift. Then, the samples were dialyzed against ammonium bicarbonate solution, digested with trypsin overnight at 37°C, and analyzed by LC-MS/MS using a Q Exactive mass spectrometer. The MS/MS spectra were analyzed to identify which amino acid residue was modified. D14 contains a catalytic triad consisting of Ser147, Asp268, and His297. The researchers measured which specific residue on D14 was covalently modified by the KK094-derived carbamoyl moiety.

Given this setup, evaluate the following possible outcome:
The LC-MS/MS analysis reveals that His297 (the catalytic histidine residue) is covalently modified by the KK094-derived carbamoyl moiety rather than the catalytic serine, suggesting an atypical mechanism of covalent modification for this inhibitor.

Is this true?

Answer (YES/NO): NO